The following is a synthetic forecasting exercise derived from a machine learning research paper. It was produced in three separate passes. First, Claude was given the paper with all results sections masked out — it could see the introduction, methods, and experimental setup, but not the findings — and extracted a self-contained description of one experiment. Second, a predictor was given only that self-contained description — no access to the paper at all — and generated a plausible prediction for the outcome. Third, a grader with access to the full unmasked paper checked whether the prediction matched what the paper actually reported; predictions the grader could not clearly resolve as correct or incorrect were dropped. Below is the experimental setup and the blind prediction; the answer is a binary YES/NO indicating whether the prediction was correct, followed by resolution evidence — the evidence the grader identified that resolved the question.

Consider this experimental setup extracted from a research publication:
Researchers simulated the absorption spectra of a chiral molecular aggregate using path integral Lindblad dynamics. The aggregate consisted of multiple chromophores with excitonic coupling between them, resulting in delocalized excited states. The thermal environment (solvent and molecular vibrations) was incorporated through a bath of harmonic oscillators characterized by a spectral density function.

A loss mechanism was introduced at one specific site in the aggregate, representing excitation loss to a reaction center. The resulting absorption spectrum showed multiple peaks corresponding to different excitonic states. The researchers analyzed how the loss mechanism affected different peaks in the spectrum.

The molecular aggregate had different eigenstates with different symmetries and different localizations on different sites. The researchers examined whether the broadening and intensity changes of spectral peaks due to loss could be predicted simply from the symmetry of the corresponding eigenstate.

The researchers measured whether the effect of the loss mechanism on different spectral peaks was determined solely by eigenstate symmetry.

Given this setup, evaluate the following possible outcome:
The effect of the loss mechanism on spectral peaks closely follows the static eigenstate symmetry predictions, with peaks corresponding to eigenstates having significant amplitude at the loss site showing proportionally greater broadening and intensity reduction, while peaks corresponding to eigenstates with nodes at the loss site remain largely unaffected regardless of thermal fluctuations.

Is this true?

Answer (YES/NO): NO